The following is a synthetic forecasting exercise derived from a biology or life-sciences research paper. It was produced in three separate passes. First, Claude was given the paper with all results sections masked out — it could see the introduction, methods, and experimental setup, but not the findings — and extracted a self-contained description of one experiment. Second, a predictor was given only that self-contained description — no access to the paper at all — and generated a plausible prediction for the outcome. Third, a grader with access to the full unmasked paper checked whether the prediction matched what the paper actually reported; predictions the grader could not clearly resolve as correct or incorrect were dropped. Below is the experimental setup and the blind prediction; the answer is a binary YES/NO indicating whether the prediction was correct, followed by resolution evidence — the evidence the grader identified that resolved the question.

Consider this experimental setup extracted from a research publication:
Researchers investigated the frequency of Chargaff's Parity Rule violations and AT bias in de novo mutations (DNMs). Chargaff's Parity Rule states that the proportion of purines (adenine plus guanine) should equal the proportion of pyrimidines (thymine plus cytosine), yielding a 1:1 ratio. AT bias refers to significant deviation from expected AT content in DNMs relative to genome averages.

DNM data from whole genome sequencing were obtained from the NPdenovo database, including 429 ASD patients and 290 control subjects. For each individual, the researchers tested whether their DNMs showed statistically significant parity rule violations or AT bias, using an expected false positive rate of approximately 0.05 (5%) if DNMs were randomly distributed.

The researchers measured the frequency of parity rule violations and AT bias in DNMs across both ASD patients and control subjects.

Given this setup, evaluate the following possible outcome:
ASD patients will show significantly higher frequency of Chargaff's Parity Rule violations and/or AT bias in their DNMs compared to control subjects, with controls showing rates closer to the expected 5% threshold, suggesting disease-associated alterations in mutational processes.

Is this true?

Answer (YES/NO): NO